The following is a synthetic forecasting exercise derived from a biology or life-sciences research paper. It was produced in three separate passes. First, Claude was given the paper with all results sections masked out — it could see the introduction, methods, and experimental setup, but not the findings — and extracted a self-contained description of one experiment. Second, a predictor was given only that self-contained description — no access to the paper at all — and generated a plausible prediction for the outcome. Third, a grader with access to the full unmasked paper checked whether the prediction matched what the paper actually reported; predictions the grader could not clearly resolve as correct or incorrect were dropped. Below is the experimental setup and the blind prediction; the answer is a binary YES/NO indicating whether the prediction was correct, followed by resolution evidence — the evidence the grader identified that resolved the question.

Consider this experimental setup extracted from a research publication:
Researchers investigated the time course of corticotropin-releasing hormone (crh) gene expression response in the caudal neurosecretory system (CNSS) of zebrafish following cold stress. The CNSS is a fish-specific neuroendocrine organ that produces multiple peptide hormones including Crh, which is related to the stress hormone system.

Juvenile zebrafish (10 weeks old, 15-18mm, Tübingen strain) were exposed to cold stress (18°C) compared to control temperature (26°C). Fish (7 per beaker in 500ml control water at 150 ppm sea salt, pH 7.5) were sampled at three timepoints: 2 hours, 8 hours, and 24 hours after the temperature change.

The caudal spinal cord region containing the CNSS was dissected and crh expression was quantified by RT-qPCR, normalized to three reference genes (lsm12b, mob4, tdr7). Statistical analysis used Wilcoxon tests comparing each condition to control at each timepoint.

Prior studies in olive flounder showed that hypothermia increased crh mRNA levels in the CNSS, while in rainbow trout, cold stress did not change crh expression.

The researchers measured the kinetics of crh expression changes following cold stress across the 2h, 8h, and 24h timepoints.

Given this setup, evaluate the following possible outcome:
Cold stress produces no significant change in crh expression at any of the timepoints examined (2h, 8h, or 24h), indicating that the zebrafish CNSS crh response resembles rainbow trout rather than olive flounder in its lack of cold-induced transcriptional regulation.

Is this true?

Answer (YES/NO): NO